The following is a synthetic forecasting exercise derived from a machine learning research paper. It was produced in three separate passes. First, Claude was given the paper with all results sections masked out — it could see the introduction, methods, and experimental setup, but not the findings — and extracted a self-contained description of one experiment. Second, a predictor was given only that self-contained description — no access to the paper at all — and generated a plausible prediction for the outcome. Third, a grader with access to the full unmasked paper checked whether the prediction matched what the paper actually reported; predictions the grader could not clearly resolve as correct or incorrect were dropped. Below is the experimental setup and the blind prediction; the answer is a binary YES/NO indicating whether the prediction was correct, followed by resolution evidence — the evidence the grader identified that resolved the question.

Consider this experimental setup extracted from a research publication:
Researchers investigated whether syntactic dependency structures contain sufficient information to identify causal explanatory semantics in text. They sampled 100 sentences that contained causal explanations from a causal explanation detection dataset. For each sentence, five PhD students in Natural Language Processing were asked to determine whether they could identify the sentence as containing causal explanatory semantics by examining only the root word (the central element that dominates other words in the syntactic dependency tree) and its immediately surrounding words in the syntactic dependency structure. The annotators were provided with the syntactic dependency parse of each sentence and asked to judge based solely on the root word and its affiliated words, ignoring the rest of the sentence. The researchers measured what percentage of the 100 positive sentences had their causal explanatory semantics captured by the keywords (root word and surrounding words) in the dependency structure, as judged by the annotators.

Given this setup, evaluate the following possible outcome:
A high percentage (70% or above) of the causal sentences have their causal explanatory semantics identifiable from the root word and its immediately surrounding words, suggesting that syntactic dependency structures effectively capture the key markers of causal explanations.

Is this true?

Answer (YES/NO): YES